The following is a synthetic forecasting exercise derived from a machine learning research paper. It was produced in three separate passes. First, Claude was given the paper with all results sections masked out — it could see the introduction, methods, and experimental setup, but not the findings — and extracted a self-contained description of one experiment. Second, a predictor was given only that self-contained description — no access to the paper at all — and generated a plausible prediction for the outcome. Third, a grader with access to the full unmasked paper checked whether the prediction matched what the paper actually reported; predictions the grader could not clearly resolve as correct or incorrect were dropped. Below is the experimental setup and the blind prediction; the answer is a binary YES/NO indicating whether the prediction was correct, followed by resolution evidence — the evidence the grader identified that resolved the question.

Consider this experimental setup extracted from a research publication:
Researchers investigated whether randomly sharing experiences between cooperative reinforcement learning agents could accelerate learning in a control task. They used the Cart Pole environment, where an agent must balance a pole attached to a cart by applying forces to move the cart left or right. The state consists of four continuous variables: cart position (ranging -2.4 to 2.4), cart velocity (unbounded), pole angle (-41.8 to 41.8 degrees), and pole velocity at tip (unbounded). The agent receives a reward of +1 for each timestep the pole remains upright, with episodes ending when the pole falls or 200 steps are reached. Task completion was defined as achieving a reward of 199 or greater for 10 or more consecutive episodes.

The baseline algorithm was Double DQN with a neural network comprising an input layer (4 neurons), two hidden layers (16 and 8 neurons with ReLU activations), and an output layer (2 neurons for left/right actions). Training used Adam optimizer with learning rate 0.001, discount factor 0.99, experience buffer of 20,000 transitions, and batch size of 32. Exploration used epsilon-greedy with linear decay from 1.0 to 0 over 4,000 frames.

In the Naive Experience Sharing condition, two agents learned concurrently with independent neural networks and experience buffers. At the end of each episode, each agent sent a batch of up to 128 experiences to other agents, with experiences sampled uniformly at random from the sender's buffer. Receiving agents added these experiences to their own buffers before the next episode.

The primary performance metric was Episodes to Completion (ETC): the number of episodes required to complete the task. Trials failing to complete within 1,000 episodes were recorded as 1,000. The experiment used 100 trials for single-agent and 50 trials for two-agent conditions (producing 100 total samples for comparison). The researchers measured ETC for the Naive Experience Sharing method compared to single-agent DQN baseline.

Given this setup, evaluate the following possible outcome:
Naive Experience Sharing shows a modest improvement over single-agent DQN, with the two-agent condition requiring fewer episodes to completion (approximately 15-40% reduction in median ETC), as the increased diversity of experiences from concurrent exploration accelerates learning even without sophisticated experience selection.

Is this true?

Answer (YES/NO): NO